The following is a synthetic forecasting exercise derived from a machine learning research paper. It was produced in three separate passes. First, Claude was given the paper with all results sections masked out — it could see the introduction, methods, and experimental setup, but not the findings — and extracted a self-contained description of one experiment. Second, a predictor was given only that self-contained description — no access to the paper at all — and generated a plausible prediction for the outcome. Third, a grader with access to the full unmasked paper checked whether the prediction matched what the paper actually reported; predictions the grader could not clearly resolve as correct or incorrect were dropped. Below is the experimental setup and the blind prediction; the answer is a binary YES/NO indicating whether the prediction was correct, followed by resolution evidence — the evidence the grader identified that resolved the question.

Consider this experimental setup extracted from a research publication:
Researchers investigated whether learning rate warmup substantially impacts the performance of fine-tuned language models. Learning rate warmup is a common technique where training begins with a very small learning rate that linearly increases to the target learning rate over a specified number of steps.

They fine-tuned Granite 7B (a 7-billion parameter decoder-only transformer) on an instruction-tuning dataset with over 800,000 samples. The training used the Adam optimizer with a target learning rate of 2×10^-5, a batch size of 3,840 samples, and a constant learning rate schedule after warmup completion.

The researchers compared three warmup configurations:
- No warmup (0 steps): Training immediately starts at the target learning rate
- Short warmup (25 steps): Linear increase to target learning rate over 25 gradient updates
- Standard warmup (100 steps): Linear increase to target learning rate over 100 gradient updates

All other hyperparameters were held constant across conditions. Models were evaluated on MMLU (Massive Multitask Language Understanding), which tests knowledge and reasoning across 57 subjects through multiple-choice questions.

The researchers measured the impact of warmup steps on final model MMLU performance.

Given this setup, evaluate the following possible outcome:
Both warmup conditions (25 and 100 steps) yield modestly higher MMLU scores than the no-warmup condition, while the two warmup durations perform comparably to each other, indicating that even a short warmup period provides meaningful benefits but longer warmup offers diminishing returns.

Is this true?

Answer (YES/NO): NO